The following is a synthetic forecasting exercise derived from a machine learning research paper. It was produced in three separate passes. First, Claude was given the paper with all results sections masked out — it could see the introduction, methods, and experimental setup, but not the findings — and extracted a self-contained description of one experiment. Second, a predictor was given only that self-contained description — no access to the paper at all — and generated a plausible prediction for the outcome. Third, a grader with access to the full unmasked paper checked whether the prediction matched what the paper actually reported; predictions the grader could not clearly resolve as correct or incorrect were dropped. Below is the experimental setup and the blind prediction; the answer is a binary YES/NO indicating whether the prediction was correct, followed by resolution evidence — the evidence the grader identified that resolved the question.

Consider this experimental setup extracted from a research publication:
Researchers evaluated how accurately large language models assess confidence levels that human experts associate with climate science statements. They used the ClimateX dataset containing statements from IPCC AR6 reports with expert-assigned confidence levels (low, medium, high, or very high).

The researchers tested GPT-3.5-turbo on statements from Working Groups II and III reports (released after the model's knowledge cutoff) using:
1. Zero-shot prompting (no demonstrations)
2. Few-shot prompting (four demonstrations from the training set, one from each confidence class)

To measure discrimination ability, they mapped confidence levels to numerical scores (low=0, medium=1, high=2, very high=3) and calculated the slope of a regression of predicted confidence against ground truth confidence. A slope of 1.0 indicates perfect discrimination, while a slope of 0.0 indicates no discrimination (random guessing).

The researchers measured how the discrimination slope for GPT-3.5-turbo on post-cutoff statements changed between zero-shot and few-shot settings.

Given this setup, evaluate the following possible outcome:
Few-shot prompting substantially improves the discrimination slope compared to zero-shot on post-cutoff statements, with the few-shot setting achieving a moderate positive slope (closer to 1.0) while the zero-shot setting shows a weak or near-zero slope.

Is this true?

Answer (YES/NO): NO